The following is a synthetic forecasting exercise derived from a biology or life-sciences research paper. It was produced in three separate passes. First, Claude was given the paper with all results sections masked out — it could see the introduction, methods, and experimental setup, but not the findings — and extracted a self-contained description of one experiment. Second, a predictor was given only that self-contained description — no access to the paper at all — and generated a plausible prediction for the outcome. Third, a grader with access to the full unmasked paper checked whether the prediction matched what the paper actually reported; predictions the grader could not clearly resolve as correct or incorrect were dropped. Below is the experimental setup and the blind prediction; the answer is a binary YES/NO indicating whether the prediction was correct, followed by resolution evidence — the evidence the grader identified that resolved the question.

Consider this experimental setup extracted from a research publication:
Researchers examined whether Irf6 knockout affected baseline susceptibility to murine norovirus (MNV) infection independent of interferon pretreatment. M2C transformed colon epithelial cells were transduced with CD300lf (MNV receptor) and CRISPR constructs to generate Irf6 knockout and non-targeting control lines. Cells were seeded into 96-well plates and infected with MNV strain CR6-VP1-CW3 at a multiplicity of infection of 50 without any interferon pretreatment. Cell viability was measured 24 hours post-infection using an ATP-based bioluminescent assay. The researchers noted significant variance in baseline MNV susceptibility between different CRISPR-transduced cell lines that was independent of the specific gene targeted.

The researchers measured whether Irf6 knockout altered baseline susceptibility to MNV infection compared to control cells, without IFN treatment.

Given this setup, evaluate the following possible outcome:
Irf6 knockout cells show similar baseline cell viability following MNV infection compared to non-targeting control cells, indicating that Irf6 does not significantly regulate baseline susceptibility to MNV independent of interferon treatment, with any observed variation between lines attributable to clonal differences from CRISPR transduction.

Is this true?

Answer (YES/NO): YES